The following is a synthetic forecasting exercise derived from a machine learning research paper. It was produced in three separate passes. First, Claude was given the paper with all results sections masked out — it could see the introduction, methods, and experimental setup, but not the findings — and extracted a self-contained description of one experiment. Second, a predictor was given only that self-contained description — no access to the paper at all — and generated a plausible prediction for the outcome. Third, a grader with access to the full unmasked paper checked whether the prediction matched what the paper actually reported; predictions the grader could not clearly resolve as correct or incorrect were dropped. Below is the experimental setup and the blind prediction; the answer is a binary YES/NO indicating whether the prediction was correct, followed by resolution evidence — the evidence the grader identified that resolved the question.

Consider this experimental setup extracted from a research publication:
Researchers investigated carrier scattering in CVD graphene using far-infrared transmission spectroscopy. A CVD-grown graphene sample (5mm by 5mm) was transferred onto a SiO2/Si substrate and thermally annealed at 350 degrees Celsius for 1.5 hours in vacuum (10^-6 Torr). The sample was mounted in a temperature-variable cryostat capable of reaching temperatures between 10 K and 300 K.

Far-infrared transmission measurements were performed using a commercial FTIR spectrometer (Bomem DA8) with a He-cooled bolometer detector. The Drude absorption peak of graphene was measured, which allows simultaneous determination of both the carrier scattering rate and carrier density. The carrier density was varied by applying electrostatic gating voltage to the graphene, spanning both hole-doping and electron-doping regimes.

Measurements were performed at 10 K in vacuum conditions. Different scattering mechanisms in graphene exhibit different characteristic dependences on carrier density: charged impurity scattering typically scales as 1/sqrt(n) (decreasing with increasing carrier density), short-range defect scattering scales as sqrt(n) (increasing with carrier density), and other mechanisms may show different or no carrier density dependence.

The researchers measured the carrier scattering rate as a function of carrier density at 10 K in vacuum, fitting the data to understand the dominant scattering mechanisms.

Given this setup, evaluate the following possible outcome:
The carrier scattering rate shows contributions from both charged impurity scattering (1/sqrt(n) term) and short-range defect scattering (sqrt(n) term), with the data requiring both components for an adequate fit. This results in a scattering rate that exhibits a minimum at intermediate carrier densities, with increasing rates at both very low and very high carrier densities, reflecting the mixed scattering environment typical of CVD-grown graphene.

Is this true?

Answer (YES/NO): YES